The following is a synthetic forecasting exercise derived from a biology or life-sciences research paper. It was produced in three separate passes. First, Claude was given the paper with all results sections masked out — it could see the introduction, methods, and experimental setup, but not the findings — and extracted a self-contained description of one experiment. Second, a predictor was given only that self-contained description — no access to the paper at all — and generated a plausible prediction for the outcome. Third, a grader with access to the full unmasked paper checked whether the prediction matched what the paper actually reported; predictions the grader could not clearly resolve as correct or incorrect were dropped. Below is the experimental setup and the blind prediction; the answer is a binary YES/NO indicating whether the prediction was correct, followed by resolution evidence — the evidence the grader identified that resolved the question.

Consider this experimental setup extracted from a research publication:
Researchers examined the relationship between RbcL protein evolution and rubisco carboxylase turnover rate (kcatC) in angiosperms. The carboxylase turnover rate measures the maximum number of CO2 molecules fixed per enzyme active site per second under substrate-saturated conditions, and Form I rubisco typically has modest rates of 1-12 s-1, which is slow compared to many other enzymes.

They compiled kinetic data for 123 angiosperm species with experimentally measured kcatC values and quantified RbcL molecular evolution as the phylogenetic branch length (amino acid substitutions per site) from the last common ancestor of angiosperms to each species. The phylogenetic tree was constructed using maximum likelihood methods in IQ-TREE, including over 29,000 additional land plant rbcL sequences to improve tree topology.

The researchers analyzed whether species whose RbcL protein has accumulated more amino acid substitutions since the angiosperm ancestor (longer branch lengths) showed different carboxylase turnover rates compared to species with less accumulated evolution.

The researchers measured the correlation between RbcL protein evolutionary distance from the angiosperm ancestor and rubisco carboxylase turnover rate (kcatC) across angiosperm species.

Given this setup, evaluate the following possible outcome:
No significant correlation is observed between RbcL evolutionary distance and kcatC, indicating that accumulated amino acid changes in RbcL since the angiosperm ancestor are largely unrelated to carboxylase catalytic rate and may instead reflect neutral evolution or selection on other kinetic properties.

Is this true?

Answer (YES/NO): NO